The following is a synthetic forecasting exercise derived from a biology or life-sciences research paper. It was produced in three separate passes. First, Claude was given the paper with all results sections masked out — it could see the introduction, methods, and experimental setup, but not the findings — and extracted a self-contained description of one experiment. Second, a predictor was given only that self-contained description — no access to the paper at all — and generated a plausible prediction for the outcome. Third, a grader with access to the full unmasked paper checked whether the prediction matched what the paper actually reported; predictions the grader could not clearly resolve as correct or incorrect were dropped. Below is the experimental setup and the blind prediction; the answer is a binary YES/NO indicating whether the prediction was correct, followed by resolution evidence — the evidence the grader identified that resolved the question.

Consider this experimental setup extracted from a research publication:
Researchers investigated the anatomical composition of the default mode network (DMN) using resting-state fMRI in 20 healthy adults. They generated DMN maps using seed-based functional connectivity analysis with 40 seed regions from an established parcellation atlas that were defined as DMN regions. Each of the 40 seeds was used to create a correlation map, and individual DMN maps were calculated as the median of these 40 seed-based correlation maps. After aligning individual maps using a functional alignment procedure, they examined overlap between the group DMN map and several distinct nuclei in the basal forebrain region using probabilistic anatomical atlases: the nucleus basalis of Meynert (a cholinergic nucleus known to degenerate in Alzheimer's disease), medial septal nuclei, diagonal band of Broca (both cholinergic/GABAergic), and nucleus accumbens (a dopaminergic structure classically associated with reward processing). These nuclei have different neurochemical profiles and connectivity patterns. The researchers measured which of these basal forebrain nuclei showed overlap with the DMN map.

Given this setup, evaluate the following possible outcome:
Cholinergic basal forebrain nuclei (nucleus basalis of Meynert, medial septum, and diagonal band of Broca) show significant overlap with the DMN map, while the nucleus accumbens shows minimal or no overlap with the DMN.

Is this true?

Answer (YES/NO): NO